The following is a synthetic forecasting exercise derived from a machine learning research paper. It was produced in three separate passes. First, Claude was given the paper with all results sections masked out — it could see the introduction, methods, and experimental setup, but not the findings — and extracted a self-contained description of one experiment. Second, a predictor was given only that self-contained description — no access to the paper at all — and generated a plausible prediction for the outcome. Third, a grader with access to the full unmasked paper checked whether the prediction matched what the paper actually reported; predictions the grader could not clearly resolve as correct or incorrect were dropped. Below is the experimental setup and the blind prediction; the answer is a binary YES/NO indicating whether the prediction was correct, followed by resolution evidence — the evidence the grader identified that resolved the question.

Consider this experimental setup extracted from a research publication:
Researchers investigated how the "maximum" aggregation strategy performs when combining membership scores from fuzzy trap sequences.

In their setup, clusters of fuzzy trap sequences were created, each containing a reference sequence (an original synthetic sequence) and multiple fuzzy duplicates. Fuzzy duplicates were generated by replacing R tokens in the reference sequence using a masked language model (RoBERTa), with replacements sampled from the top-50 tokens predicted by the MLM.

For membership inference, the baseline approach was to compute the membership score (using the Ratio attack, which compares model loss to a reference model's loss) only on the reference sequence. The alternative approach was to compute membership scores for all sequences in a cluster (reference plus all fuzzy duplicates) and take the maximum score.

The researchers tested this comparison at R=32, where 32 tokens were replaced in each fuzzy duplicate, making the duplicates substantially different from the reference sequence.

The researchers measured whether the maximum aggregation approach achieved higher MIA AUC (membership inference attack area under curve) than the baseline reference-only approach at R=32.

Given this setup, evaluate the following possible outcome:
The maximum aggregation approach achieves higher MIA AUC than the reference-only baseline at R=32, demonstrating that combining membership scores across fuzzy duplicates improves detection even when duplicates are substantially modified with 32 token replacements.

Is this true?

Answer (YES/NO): NO